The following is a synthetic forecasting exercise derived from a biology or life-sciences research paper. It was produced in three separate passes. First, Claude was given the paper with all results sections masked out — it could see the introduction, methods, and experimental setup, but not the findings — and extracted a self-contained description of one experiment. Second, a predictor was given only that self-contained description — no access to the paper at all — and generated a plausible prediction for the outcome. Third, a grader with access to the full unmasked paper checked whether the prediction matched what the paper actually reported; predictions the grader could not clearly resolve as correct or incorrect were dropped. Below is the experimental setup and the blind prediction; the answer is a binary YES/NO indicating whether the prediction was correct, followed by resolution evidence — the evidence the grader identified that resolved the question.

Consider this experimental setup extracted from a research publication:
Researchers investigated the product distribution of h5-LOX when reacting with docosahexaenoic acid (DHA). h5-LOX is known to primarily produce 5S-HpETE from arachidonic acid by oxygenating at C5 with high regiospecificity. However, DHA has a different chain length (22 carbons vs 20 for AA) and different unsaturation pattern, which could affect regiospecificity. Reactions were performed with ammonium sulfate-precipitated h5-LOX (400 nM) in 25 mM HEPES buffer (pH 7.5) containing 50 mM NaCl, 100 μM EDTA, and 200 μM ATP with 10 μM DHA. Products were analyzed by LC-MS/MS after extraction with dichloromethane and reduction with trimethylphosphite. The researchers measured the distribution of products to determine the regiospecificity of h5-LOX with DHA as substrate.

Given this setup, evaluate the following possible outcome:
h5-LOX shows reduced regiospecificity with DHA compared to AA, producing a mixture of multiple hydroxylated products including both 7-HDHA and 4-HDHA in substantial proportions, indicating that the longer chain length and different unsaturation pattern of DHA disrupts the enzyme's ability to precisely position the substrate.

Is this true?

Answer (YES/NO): NO